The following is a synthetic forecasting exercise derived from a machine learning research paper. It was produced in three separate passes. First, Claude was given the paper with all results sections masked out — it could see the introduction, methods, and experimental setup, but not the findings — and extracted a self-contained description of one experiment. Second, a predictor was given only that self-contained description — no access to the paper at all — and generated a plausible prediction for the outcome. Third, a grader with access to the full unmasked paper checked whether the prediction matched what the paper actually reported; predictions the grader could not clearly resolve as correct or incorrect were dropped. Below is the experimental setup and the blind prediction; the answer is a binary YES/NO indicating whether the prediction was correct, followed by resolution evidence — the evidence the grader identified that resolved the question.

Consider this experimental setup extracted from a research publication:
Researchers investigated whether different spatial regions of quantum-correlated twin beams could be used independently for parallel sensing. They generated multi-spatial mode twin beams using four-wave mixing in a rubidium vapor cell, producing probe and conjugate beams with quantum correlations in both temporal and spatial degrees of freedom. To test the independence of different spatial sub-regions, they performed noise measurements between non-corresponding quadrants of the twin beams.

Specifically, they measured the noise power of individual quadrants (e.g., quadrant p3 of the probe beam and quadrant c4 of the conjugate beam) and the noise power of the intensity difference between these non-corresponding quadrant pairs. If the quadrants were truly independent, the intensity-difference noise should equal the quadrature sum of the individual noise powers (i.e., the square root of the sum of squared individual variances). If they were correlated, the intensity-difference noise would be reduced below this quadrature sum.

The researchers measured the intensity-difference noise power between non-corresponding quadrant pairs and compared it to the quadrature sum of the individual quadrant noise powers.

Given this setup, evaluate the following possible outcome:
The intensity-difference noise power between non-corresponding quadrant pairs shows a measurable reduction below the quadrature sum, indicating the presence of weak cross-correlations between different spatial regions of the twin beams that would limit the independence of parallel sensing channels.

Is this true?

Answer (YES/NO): NO